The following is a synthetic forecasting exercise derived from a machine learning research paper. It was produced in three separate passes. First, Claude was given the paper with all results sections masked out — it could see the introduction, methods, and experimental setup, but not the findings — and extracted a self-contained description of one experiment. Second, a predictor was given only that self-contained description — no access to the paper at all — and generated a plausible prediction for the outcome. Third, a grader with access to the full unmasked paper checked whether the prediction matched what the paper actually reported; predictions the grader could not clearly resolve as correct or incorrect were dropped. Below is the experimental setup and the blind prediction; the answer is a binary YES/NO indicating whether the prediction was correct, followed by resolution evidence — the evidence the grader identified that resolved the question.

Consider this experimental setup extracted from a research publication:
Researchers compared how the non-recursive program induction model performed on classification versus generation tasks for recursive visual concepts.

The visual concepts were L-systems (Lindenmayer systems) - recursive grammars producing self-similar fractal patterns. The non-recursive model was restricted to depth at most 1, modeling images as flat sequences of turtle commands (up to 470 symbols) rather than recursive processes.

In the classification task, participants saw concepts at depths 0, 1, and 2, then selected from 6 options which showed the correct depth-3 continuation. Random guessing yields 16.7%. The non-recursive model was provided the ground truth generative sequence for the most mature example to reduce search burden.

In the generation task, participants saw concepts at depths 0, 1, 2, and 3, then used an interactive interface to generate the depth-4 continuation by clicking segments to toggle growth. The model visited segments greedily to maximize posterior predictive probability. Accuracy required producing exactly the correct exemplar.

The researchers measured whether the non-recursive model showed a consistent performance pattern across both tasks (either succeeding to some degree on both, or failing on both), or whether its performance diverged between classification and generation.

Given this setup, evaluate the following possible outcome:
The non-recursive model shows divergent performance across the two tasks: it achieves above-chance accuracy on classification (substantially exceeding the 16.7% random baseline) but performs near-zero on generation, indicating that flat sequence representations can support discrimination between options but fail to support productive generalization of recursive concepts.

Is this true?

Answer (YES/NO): YES